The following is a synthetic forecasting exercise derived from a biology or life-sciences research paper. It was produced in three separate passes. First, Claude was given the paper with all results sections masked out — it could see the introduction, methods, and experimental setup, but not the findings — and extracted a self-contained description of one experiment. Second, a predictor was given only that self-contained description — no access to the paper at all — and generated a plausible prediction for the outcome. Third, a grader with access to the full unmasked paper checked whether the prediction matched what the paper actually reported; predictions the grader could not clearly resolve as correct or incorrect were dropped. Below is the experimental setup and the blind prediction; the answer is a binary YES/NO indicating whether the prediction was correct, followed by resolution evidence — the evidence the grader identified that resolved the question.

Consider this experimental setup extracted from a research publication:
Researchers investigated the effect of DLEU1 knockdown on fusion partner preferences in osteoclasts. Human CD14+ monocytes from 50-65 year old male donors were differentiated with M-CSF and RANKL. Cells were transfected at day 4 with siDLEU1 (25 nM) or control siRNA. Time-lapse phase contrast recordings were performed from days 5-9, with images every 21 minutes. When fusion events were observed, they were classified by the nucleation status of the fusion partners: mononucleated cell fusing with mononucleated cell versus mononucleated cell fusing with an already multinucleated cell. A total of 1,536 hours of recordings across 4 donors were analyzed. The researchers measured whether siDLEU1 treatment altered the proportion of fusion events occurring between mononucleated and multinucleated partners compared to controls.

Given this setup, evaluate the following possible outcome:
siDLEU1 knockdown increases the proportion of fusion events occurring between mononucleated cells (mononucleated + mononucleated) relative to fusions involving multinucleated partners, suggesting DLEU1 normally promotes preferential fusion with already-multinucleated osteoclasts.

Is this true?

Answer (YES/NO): YES